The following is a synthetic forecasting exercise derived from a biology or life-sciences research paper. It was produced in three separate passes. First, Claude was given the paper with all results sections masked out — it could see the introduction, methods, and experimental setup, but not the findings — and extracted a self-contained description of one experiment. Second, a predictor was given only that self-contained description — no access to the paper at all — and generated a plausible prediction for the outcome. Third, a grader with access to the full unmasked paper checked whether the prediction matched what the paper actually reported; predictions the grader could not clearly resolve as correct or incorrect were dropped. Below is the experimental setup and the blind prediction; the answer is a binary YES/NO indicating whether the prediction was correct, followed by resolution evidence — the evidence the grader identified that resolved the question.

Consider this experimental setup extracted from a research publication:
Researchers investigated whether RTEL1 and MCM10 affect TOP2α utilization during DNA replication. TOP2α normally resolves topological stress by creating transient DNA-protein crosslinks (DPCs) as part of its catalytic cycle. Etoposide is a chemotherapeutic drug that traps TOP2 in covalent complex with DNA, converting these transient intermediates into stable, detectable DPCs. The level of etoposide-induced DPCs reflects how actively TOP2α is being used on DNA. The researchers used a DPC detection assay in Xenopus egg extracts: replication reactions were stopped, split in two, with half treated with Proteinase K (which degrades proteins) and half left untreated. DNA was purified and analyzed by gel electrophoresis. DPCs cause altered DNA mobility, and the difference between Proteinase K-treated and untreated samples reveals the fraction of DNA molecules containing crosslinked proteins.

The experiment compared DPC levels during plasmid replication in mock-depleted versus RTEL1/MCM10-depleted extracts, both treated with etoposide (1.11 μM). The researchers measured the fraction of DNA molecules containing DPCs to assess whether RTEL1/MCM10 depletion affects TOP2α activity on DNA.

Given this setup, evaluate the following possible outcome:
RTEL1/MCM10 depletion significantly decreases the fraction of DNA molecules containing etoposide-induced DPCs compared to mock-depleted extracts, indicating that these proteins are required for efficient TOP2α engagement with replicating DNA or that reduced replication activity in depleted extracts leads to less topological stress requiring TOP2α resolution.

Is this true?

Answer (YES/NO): NO